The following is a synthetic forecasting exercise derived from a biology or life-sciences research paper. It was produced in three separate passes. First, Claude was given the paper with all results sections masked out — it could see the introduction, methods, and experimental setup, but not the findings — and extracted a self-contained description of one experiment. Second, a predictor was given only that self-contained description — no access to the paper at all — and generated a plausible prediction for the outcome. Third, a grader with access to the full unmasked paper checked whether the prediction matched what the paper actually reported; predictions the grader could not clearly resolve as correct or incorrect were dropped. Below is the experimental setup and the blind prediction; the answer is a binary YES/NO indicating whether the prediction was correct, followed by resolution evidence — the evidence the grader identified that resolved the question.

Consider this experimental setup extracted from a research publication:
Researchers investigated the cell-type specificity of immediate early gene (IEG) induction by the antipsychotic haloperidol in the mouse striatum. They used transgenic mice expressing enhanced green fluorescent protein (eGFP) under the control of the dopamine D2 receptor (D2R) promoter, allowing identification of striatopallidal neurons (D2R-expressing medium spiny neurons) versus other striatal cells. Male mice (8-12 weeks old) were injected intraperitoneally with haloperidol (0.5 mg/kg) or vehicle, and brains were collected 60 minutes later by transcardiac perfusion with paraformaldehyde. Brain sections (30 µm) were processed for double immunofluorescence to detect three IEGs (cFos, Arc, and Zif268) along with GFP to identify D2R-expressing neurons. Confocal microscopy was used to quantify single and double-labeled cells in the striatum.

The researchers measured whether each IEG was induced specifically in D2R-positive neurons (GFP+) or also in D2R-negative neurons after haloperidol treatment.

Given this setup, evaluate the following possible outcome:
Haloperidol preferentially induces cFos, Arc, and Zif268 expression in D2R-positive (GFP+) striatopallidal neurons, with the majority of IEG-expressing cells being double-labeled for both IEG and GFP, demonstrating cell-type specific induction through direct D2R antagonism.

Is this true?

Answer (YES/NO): NO